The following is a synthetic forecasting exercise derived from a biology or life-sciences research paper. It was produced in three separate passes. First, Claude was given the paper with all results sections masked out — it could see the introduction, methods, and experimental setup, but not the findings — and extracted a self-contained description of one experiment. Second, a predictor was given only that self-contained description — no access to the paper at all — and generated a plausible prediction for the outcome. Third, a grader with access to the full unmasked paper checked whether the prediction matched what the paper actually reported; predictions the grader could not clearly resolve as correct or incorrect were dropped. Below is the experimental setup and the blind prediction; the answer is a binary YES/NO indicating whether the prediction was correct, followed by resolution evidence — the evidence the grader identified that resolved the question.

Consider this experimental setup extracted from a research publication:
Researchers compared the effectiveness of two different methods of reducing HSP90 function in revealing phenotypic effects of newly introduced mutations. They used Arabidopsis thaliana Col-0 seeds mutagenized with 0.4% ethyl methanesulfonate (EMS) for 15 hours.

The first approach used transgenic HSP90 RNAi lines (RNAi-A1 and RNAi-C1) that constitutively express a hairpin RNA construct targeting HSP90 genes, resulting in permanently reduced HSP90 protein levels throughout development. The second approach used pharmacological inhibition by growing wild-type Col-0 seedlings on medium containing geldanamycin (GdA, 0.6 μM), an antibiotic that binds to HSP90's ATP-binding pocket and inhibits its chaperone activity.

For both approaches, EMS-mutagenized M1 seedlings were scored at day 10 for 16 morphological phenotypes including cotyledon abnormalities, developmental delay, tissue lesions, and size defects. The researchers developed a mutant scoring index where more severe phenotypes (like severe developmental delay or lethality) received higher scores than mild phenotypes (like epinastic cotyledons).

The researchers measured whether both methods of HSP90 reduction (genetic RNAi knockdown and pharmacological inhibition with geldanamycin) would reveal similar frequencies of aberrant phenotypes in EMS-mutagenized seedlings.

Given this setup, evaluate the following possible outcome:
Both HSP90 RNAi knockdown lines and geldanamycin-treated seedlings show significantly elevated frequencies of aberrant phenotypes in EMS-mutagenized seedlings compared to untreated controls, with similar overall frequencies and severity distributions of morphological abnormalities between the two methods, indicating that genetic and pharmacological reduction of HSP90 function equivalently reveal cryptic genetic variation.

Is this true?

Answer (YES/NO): NO